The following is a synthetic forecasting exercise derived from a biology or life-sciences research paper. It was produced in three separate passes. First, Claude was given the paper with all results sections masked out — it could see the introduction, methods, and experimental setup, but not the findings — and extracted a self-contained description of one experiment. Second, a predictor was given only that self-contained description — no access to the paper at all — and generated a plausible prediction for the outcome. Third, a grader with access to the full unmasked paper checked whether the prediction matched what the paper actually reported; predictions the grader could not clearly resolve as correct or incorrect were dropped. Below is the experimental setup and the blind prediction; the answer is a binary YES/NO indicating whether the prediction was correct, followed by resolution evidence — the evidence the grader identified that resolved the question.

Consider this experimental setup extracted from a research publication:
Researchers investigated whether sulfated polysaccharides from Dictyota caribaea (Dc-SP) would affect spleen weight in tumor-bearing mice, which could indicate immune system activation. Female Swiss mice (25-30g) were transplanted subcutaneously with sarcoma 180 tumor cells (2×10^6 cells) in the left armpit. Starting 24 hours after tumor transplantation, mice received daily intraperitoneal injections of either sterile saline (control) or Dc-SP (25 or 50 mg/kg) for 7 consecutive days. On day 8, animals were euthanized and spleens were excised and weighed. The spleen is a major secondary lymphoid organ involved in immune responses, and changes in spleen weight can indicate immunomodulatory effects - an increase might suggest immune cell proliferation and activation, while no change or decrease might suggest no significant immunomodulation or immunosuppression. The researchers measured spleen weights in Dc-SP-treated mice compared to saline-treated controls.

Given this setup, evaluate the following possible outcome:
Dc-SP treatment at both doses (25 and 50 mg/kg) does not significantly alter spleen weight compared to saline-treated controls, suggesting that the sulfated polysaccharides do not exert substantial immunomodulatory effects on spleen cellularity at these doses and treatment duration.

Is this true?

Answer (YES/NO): NO